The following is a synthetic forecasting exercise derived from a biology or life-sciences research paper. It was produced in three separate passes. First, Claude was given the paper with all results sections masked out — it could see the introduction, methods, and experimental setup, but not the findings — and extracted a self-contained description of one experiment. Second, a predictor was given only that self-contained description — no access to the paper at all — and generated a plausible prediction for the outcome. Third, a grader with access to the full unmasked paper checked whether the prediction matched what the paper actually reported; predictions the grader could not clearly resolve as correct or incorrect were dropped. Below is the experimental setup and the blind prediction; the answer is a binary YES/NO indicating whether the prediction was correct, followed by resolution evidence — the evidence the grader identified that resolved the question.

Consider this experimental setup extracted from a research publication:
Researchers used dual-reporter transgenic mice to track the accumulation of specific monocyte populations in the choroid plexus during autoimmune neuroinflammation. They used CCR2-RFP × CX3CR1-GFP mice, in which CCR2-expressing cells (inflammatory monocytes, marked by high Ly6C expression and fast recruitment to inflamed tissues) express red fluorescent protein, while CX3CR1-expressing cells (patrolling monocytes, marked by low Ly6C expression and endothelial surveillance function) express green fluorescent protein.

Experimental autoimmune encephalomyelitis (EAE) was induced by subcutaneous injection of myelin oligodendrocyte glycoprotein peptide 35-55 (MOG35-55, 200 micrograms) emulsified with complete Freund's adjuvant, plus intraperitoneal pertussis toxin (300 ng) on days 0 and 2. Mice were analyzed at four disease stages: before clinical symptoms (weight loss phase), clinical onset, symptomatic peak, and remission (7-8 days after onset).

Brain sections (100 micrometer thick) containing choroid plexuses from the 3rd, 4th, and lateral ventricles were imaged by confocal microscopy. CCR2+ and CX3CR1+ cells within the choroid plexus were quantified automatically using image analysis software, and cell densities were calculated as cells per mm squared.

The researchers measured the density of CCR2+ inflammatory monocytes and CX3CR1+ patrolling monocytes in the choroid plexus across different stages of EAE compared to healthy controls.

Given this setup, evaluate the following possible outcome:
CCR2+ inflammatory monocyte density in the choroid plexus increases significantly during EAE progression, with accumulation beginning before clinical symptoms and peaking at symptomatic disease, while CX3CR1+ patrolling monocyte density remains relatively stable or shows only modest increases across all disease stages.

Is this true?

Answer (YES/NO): NO